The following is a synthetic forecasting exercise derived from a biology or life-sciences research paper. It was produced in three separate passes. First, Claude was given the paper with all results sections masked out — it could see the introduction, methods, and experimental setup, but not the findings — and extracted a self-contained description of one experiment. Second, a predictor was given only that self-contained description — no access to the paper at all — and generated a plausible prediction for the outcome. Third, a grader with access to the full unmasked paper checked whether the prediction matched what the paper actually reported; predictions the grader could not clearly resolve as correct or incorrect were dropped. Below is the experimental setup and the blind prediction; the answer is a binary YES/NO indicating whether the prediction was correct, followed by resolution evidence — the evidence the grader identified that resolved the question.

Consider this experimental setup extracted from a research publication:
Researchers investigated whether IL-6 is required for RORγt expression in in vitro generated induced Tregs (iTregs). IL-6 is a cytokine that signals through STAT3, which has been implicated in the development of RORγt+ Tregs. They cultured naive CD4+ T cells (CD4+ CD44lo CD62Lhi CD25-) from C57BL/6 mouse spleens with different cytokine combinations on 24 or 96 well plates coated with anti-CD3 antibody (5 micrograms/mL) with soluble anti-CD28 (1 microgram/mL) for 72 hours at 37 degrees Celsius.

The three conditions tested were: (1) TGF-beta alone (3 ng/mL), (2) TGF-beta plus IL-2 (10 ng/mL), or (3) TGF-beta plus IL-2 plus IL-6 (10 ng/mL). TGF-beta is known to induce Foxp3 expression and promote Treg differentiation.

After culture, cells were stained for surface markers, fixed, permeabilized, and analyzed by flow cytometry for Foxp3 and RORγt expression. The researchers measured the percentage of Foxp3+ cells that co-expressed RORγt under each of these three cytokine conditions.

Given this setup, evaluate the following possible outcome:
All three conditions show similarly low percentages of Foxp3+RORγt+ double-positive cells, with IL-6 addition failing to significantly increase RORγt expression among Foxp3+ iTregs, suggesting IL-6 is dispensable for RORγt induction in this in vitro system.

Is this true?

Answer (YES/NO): NO